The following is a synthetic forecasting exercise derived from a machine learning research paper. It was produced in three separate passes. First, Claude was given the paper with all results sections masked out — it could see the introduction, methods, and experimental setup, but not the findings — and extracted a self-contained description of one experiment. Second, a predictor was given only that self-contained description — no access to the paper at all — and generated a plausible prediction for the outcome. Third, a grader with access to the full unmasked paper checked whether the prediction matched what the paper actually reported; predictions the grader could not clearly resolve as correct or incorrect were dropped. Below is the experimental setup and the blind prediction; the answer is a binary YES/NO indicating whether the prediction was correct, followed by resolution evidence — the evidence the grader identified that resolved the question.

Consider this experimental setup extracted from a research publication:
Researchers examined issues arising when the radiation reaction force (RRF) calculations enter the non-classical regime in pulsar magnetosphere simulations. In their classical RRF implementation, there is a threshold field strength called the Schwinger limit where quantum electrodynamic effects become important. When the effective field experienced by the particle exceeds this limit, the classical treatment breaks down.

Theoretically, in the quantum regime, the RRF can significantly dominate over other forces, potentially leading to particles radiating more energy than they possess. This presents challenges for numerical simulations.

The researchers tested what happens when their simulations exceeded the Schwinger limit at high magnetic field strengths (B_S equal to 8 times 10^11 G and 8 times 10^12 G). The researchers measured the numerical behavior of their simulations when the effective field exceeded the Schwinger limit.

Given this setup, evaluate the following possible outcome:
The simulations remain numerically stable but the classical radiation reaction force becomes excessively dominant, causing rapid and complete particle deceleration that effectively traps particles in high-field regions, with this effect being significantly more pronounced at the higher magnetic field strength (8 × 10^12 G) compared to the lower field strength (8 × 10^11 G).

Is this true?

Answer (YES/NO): NO